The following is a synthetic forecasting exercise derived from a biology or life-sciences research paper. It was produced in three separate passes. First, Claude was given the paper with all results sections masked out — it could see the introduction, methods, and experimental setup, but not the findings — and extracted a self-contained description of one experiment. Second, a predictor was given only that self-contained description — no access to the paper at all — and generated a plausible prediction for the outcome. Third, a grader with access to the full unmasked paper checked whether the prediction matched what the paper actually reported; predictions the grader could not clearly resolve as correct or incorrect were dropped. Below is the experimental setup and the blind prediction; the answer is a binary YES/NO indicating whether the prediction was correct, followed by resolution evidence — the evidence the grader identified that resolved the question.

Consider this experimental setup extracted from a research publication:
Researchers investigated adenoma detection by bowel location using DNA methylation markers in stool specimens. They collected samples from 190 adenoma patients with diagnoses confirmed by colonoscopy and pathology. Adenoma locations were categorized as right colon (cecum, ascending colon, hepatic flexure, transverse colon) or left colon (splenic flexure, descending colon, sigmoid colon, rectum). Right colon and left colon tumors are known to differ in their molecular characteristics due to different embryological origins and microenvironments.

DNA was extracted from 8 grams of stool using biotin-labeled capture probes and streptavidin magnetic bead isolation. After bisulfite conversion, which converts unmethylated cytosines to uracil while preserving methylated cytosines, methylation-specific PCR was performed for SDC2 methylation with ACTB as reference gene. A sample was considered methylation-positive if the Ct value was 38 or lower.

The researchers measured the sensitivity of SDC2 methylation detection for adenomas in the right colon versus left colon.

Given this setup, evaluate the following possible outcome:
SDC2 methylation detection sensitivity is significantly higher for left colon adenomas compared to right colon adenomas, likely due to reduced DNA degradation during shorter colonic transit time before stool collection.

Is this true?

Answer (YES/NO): NO